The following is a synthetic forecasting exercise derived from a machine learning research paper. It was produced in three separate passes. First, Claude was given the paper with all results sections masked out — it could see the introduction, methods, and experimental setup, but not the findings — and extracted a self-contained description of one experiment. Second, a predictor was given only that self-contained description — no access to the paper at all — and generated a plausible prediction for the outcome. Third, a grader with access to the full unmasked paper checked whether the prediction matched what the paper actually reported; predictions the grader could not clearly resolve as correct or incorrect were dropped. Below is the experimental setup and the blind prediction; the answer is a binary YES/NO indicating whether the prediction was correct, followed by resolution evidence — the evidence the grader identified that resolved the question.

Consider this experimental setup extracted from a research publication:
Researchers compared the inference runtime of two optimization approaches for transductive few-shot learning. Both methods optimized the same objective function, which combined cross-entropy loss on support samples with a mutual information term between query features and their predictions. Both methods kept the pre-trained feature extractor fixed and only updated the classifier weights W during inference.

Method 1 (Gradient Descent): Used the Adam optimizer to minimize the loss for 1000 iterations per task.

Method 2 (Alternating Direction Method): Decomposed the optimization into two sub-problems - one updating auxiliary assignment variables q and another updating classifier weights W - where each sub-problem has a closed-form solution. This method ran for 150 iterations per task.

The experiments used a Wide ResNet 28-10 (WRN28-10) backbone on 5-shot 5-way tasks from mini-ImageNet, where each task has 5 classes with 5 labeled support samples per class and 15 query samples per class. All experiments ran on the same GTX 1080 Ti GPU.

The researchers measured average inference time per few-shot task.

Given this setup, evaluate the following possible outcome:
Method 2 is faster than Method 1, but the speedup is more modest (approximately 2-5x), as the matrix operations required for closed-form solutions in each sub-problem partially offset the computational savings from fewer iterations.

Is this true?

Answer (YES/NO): NO